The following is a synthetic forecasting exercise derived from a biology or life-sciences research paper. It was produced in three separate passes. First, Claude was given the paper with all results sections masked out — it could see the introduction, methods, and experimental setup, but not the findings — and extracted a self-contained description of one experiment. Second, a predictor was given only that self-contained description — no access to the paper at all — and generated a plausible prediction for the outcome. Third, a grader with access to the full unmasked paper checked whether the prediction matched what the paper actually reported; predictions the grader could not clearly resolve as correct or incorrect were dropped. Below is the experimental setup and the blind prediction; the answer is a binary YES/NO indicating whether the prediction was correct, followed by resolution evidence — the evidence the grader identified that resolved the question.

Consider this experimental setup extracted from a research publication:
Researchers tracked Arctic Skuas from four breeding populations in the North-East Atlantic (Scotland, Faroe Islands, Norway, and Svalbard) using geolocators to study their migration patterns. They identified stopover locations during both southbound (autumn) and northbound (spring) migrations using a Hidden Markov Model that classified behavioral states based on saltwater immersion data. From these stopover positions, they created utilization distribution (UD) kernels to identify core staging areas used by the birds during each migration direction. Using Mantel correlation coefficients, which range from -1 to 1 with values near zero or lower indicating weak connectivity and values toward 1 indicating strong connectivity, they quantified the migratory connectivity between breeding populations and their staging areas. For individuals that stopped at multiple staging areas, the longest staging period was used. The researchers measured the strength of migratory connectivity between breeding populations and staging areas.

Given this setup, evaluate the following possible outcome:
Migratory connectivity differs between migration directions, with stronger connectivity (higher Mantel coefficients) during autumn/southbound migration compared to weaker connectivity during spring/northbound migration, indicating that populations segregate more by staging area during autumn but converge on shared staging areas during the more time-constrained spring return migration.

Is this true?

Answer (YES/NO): NO